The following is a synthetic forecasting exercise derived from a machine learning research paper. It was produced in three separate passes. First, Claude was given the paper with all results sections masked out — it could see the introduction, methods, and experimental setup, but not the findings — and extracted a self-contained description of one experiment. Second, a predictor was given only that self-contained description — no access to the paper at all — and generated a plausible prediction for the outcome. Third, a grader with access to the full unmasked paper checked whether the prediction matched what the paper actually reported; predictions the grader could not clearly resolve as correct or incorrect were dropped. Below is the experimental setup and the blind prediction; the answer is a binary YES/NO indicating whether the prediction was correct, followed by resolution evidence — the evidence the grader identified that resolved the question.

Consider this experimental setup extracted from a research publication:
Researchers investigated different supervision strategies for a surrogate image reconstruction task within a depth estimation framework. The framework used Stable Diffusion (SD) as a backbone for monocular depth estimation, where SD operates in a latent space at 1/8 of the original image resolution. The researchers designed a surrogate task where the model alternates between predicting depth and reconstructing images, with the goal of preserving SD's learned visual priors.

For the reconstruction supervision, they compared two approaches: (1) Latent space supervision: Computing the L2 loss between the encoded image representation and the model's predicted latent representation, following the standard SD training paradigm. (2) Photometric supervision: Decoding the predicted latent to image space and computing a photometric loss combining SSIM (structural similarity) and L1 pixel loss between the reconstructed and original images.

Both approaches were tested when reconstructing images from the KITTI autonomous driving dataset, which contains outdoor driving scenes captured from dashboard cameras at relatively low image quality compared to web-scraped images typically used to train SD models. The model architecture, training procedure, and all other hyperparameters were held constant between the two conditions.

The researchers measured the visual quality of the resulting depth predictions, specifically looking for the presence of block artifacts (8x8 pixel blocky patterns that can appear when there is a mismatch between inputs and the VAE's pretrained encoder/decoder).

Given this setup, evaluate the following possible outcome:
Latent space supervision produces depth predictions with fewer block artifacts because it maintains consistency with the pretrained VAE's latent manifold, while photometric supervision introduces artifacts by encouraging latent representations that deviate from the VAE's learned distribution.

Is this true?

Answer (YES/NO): NO